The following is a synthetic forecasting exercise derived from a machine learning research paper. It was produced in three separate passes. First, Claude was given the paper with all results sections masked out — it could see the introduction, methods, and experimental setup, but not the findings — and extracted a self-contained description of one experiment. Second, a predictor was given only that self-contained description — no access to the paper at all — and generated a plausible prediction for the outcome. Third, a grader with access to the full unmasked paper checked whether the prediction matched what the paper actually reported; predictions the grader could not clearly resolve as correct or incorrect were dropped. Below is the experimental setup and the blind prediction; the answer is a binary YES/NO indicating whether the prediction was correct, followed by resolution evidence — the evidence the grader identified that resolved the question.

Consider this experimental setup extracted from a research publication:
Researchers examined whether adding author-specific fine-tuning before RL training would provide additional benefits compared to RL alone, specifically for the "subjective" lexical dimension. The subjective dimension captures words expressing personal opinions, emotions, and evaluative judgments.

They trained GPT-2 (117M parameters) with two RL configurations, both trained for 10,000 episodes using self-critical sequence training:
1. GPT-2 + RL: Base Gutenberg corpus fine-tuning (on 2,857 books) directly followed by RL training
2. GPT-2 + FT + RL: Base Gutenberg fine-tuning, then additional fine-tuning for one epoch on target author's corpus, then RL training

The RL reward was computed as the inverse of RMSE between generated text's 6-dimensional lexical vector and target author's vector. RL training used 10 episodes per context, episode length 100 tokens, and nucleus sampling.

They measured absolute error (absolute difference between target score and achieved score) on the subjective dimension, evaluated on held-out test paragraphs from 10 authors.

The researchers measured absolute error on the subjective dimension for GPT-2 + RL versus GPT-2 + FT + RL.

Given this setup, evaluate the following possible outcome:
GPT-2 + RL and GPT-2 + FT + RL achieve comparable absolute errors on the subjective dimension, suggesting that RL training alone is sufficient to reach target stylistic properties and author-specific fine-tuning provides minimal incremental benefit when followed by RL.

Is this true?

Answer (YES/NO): YES